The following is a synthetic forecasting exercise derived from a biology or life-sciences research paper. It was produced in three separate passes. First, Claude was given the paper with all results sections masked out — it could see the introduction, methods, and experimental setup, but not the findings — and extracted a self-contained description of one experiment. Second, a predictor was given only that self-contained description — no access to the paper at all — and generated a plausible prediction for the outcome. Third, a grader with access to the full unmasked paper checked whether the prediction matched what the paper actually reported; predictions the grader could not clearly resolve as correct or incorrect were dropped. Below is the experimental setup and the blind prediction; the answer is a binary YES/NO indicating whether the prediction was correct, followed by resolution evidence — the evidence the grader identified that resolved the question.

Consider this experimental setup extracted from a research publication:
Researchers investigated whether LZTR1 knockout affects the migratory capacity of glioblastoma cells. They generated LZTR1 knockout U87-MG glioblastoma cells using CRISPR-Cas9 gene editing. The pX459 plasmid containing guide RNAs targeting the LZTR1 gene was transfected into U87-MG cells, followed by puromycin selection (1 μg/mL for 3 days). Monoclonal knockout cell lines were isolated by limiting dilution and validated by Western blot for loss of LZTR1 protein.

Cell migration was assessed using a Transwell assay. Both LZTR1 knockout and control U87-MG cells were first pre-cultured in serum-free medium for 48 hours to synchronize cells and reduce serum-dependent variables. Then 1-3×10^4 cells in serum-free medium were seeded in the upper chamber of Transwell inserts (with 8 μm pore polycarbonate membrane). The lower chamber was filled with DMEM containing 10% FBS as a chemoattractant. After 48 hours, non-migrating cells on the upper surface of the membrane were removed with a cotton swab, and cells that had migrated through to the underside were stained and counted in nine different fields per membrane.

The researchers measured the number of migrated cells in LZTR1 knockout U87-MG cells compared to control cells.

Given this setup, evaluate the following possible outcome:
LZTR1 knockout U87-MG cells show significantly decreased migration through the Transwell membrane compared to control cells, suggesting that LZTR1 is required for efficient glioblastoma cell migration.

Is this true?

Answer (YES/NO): NO